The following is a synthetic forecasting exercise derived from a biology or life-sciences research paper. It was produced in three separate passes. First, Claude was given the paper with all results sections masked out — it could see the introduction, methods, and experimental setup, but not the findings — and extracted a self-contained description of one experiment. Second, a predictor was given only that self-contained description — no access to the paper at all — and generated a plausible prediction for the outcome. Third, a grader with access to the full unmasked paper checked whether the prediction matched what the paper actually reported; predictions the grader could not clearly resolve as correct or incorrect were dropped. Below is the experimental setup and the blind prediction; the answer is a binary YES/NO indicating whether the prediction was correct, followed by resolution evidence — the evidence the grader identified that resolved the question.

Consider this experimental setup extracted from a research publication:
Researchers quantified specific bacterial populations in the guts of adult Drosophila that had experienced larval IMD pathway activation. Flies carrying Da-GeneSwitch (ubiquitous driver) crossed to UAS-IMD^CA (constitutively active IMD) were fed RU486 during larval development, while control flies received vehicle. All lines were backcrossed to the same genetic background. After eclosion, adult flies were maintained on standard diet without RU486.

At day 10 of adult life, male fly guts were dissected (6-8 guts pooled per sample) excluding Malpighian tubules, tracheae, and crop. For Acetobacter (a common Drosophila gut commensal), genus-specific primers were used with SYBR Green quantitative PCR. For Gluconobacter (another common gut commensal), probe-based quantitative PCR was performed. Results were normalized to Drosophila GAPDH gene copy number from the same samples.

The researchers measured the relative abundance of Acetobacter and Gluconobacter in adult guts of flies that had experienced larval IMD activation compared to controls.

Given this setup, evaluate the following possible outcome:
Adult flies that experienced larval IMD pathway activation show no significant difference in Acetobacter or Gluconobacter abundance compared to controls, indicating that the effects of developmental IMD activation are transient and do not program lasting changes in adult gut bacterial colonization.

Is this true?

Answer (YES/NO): NO